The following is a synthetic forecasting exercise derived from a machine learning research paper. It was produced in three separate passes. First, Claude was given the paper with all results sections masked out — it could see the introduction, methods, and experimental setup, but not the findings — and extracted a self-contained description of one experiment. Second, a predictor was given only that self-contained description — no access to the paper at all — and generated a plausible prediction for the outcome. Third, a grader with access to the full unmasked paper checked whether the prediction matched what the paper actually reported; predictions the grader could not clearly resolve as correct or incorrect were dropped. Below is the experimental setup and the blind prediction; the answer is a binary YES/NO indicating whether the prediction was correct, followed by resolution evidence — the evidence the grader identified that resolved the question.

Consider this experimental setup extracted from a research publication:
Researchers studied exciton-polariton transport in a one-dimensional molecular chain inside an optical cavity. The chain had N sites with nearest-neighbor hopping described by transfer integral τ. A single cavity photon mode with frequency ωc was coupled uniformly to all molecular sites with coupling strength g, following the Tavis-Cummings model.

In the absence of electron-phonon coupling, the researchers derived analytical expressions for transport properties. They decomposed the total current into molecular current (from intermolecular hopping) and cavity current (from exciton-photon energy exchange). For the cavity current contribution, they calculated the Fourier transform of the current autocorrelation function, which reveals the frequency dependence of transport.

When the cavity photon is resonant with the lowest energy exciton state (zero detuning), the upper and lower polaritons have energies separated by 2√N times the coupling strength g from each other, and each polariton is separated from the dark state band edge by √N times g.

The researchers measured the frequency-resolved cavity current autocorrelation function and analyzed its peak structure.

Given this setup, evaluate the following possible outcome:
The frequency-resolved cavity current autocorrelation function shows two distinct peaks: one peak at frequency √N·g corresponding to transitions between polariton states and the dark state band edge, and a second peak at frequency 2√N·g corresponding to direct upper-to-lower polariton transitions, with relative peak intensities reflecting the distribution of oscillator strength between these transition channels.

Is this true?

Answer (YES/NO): YES